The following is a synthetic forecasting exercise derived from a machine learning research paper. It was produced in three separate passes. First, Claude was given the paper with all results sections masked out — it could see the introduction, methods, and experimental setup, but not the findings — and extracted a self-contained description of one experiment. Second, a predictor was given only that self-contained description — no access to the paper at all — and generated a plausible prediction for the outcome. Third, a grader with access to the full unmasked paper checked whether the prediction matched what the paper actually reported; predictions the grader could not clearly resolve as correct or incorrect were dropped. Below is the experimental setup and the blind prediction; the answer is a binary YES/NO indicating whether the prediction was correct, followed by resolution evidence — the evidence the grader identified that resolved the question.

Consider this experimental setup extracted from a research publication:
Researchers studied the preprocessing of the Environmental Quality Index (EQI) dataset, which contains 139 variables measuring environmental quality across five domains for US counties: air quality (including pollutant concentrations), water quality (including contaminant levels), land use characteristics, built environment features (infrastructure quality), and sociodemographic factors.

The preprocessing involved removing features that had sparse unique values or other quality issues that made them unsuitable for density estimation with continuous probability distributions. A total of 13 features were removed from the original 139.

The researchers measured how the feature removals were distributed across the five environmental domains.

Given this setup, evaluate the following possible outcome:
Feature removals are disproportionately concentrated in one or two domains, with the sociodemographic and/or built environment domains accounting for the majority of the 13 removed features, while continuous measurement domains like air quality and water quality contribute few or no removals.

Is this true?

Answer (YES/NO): NO